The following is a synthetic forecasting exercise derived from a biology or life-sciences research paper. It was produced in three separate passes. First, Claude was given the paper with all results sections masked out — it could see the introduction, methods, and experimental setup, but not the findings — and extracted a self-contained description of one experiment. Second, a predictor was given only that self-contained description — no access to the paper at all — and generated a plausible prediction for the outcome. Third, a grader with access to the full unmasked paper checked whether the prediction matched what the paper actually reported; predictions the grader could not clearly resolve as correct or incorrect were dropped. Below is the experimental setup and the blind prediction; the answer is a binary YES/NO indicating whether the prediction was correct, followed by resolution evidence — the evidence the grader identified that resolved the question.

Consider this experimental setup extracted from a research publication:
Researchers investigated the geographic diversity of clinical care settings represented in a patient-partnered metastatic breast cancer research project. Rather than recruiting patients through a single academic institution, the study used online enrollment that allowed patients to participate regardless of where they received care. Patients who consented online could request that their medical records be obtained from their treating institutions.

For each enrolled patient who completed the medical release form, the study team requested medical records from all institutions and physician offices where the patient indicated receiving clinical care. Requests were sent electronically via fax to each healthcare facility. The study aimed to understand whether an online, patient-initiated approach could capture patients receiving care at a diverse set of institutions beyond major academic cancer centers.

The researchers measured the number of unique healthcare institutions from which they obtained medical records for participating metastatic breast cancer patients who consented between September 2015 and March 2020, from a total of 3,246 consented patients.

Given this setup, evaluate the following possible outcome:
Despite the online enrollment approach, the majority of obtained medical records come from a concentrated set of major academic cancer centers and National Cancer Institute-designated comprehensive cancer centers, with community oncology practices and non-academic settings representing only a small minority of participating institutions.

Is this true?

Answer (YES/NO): NO